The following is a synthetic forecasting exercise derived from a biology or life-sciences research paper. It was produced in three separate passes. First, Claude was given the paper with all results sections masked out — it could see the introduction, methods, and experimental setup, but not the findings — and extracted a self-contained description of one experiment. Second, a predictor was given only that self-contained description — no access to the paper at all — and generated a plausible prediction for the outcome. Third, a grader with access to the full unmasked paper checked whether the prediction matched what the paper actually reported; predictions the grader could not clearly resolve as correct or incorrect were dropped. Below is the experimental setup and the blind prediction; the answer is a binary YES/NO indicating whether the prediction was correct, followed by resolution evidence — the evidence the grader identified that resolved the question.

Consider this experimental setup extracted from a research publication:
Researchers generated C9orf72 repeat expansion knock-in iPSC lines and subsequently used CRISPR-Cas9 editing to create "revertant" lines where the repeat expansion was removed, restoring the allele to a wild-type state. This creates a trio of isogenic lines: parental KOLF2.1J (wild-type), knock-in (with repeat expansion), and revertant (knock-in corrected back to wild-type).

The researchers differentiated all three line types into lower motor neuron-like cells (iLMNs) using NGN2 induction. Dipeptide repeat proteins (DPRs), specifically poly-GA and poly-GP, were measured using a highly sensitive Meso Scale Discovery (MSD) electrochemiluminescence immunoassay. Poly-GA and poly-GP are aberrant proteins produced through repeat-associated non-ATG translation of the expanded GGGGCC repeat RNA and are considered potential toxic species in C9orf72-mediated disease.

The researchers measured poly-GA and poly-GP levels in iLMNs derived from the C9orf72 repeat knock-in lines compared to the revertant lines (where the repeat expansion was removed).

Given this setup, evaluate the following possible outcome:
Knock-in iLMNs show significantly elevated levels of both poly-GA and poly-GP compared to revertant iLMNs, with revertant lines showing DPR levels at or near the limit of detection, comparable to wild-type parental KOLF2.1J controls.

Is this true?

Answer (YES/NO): YES